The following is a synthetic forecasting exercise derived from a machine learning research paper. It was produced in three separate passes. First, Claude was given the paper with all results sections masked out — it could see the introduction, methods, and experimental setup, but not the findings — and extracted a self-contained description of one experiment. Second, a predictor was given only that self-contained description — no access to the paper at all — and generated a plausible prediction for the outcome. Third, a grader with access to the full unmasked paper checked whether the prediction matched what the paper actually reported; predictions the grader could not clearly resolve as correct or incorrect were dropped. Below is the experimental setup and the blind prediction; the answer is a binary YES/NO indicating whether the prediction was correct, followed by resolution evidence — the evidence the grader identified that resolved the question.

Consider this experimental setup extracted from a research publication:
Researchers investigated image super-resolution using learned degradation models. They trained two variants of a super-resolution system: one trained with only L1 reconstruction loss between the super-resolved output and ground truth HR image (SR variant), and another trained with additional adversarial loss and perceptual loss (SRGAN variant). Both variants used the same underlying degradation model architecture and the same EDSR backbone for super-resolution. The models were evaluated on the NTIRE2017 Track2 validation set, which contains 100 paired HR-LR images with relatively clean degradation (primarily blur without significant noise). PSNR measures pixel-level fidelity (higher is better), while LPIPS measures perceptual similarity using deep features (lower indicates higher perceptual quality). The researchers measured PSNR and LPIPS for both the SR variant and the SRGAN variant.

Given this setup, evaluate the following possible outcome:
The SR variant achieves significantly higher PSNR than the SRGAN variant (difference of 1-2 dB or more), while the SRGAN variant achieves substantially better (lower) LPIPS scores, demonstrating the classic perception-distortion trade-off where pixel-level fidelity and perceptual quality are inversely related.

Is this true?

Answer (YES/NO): NO